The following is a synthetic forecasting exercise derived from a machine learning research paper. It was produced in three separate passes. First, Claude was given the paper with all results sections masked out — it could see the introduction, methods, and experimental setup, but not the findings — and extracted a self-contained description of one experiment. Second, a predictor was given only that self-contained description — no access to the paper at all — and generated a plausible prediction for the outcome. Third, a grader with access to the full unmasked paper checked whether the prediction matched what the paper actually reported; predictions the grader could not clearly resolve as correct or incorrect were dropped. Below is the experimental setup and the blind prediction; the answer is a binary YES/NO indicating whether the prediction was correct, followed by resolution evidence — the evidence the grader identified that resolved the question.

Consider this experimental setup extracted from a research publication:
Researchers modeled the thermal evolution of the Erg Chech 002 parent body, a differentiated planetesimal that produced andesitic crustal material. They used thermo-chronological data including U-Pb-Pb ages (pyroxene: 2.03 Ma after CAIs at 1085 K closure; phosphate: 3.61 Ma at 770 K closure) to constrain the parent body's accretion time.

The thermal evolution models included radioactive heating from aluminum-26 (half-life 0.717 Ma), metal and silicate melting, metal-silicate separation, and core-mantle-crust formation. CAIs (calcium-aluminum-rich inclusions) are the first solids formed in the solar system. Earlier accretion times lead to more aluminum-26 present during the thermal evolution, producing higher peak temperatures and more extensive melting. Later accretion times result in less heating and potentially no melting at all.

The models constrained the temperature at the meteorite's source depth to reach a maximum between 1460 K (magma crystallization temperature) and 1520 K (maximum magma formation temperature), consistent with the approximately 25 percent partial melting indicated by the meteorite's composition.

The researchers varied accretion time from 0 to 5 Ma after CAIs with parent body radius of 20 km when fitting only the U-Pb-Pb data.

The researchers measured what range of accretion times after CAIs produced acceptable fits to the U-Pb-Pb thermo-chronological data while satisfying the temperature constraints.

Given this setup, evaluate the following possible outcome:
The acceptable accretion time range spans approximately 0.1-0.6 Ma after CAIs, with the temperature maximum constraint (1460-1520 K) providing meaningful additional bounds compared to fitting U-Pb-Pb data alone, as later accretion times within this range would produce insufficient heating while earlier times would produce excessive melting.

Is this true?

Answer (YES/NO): NO